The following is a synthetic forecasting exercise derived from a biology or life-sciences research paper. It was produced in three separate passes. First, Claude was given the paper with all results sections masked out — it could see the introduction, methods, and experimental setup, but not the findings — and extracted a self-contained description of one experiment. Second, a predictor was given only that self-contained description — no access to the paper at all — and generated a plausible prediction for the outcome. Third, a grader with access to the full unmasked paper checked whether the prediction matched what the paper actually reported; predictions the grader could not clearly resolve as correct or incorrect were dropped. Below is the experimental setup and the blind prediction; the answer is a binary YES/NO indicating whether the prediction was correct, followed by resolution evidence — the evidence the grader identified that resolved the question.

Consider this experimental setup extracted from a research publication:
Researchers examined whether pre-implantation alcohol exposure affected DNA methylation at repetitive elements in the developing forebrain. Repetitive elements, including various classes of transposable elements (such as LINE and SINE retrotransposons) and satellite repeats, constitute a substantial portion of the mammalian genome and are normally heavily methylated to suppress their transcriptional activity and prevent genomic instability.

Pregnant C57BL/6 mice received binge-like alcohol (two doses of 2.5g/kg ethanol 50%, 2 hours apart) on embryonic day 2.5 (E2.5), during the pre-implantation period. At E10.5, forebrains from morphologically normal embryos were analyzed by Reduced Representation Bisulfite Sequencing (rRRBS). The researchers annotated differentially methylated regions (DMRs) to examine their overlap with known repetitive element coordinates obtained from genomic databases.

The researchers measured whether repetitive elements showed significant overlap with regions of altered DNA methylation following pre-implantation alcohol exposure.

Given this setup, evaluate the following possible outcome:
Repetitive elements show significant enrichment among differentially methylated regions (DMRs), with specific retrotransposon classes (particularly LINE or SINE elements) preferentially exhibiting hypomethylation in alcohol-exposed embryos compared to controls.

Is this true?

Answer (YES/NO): YES